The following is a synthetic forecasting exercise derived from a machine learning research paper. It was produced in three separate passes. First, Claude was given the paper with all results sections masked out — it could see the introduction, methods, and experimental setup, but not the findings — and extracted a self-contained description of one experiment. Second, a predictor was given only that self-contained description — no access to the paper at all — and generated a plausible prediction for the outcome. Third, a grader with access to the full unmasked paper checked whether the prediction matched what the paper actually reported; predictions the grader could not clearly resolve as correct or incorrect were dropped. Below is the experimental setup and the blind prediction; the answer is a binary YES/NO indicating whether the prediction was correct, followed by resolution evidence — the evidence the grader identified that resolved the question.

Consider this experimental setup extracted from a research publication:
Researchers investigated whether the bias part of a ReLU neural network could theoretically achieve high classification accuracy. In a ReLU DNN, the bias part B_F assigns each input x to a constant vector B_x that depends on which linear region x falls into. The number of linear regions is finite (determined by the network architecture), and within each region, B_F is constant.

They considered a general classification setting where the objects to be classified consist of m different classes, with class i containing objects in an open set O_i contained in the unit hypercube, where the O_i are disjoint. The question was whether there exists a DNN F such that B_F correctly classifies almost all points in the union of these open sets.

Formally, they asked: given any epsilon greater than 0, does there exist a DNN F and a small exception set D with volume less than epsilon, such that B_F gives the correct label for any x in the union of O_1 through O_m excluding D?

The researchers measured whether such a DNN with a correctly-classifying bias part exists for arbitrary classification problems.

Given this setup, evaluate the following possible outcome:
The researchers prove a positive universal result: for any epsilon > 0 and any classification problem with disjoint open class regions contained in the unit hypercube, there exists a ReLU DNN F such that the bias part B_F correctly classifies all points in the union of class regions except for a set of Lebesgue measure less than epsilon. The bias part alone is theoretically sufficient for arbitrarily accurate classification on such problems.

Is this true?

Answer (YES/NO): YES